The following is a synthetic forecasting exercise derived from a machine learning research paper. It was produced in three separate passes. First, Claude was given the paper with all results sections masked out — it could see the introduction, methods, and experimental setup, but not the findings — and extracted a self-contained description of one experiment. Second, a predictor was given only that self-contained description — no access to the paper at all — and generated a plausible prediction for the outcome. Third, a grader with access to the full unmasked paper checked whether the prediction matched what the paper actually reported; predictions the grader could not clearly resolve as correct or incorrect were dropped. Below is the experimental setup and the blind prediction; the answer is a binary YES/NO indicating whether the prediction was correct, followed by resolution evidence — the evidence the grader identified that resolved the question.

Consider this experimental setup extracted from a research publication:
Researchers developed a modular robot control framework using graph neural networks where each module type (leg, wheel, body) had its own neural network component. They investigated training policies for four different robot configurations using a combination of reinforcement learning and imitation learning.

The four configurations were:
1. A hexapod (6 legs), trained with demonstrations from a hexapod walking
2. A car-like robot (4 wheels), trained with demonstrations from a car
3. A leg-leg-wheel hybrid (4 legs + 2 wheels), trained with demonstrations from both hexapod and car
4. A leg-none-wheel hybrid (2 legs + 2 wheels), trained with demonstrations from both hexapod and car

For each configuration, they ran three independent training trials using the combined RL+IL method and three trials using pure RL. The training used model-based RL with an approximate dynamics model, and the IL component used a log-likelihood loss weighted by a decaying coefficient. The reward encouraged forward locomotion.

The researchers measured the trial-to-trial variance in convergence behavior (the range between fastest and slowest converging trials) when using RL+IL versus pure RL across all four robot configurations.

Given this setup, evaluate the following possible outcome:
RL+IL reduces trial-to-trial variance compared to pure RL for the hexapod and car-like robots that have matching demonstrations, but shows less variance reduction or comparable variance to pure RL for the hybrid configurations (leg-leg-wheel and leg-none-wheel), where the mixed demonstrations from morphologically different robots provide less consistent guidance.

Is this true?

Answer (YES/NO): NO